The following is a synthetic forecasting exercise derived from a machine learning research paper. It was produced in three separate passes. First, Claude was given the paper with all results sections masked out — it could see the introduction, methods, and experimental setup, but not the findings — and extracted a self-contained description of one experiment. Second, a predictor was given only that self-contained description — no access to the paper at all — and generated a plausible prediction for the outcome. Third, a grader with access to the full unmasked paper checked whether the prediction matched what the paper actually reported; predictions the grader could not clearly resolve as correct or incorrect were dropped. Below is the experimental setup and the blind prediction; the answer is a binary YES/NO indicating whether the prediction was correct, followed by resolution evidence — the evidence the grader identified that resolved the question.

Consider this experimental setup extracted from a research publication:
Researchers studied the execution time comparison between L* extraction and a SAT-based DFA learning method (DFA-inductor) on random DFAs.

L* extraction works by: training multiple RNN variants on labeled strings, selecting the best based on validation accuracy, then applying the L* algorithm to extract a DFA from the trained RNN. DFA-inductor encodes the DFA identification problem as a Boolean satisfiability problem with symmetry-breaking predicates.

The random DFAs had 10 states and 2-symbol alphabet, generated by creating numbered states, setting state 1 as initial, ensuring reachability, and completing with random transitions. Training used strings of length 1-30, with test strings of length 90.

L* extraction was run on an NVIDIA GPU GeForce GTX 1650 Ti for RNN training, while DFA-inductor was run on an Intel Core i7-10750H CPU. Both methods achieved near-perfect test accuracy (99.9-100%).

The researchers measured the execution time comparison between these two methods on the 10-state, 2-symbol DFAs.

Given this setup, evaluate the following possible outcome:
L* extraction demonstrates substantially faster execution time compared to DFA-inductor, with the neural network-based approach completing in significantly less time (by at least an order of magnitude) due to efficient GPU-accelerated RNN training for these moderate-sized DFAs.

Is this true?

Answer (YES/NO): NO